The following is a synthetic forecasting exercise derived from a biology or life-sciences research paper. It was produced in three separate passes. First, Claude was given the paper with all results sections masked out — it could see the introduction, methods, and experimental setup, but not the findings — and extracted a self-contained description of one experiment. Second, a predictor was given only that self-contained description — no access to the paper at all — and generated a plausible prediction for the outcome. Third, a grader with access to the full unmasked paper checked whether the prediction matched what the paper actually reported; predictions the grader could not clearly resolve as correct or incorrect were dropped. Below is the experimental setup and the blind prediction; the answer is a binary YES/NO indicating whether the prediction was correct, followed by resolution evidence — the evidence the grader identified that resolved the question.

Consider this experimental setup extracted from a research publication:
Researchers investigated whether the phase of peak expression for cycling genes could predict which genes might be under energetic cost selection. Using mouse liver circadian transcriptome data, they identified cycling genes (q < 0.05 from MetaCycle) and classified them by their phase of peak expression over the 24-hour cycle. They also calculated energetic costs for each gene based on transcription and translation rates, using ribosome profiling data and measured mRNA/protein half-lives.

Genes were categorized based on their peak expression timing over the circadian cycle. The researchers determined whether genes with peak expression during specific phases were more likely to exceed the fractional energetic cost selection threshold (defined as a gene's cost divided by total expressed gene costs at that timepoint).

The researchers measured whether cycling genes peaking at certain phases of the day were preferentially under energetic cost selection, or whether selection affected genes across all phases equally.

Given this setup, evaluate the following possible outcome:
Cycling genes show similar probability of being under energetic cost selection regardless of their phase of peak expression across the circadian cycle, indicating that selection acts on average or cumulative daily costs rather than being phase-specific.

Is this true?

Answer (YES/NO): NO